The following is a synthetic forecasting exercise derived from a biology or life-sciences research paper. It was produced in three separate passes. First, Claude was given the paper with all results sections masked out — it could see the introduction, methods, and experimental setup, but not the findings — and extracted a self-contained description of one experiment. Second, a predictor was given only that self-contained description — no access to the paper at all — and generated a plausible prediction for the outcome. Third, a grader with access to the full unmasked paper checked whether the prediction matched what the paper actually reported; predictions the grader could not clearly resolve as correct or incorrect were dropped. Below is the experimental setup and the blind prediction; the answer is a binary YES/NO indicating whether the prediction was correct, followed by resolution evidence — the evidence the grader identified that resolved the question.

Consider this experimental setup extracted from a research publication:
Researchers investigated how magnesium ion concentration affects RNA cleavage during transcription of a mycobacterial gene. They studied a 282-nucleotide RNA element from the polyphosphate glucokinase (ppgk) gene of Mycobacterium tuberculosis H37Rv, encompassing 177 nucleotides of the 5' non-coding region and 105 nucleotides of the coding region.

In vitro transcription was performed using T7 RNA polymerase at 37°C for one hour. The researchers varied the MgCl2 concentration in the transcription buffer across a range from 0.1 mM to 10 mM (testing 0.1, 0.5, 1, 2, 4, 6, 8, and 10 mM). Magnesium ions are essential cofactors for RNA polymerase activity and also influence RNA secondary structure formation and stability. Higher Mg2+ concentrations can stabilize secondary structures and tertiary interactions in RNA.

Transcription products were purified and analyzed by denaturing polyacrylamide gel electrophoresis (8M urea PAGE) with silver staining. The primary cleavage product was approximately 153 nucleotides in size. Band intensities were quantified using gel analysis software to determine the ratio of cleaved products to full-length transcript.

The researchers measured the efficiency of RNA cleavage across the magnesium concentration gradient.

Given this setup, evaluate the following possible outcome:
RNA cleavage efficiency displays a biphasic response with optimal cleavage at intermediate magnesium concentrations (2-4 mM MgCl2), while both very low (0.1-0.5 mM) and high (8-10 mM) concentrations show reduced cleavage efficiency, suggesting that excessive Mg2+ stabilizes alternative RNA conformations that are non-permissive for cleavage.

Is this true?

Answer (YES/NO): NO